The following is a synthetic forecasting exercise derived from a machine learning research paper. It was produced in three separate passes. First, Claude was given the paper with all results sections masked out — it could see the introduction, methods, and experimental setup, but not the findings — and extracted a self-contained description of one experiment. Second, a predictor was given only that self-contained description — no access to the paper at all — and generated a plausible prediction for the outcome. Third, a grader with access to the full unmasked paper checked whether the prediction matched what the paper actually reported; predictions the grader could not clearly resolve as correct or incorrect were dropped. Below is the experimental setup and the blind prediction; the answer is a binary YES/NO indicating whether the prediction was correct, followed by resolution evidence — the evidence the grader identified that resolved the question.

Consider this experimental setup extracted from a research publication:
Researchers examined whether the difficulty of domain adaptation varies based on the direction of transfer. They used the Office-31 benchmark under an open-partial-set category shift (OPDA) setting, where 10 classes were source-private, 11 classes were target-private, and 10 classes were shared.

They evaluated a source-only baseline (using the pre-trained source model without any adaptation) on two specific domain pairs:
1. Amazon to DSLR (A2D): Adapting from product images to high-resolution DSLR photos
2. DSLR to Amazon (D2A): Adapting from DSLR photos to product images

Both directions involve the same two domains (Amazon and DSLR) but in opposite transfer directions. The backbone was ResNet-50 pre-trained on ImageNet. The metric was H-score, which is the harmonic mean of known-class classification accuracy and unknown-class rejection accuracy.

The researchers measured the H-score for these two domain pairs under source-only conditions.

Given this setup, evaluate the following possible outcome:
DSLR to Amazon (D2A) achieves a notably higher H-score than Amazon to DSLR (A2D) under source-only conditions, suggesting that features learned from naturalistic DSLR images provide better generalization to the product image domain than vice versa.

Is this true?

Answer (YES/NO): NO